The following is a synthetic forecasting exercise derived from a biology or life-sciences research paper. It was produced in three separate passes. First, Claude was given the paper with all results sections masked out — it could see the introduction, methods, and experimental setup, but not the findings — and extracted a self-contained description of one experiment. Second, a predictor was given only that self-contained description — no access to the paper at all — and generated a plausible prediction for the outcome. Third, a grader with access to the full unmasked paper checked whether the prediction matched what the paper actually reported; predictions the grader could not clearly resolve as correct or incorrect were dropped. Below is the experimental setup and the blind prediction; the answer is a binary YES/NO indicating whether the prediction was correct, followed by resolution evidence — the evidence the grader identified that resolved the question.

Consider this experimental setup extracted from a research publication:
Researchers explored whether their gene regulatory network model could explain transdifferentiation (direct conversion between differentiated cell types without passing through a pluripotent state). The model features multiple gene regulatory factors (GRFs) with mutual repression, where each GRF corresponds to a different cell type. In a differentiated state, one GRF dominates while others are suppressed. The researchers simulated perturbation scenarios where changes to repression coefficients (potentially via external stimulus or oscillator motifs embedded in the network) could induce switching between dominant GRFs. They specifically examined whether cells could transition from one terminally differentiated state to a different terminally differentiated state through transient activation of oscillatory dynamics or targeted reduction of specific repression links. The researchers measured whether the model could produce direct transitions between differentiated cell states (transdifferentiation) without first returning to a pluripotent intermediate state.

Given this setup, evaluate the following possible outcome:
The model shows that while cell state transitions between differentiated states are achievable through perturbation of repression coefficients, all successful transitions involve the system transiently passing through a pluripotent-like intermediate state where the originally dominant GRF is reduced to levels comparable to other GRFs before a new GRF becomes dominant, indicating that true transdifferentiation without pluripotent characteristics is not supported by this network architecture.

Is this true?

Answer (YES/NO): NO